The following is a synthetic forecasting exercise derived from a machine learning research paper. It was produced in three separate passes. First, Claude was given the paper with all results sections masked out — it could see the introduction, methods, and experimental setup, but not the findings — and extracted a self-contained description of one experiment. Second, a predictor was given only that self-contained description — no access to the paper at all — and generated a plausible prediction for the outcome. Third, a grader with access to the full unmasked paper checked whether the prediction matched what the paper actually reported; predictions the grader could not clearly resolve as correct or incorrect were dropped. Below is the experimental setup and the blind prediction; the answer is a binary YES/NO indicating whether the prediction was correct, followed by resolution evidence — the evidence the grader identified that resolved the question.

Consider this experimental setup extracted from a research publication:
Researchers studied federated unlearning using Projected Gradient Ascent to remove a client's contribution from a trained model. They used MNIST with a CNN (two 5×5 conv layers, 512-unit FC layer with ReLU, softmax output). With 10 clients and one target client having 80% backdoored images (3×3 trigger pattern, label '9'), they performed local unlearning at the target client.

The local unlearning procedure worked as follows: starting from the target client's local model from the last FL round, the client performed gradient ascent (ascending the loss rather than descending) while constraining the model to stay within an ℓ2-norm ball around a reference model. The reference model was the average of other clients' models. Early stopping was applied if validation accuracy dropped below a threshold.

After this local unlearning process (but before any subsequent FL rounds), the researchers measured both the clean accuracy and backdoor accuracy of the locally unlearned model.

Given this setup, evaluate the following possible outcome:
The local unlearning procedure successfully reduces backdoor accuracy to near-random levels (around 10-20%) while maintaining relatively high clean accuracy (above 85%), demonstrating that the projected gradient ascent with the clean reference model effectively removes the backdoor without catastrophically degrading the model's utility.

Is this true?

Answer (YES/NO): NO